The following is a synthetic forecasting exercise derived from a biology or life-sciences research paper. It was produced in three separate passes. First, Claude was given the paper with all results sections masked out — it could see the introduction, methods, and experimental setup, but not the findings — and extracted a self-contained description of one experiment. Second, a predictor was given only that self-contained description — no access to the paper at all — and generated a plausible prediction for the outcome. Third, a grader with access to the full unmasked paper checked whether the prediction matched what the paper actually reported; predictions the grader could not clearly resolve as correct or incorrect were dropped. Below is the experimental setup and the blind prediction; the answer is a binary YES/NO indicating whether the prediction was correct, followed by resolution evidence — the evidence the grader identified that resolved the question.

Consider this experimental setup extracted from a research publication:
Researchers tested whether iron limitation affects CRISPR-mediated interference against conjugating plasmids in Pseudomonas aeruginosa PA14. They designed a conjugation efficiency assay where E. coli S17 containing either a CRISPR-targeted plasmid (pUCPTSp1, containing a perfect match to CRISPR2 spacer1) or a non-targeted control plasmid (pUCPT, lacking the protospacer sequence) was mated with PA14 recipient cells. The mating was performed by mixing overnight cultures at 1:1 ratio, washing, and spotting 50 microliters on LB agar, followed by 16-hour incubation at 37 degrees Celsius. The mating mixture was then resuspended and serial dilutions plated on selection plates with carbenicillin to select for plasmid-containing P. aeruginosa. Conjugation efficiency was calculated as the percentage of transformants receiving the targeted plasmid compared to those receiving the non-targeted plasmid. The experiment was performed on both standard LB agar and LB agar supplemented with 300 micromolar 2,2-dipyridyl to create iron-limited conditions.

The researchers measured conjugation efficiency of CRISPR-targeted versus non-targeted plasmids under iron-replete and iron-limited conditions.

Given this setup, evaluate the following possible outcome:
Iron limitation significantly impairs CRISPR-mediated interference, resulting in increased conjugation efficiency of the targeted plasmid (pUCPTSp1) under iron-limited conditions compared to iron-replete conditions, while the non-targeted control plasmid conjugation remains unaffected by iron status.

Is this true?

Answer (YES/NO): NO